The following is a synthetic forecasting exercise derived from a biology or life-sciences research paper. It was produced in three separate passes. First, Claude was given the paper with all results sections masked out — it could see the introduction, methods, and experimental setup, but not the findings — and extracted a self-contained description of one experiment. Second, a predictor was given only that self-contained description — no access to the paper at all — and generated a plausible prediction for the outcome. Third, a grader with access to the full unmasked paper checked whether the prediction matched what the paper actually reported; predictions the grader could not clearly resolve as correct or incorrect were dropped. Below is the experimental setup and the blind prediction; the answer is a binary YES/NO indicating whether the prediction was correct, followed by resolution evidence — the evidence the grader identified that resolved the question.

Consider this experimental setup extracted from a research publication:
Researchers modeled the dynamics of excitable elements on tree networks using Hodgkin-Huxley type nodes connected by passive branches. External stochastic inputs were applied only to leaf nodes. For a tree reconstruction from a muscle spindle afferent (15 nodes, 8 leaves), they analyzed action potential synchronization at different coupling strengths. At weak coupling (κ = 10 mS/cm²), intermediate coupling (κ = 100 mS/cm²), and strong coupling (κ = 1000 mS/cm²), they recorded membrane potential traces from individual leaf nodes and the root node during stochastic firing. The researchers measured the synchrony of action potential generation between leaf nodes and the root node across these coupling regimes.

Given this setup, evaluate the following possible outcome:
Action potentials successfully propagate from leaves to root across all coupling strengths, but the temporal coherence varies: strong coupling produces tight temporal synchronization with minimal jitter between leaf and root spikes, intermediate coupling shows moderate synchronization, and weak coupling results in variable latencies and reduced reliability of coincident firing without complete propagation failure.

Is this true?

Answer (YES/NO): NO